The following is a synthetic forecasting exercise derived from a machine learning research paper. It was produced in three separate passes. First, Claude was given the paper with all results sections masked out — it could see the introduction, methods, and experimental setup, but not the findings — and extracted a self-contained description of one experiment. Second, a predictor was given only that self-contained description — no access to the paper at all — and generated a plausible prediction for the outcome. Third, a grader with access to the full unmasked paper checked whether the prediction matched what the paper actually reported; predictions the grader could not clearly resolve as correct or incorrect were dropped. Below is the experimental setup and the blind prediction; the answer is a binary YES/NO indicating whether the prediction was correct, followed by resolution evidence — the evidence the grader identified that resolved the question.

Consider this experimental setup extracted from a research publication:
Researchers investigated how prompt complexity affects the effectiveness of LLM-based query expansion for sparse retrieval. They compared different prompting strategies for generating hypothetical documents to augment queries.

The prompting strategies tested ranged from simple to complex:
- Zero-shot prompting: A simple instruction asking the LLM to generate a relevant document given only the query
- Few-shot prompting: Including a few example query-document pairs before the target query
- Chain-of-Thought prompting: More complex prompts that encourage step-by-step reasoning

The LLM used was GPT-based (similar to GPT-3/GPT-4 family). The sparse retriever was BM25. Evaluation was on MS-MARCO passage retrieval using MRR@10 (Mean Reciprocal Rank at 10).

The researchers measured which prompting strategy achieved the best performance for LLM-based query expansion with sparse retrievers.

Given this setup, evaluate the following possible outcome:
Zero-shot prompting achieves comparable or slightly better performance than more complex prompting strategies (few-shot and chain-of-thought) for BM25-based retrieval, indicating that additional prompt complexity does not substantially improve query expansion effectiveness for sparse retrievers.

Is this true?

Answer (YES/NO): NO